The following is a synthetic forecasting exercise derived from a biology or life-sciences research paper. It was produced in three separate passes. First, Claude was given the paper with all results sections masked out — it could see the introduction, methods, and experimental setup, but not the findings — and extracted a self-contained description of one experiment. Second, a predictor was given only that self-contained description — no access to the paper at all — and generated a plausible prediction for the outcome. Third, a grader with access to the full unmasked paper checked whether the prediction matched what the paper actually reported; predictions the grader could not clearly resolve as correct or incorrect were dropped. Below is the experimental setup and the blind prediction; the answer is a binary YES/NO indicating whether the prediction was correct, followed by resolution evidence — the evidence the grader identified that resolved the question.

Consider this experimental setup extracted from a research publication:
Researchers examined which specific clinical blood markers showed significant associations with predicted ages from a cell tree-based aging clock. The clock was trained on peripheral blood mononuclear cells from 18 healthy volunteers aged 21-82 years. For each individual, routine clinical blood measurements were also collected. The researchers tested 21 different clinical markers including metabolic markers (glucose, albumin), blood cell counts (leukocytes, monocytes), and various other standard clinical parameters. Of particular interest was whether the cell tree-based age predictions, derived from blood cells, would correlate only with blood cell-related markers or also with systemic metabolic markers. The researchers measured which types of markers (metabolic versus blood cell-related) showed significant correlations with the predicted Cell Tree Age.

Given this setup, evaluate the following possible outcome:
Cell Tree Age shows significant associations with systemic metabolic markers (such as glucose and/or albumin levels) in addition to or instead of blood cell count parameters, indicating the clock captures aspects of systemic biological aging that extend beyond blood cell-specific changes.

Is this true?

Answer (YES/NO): YES